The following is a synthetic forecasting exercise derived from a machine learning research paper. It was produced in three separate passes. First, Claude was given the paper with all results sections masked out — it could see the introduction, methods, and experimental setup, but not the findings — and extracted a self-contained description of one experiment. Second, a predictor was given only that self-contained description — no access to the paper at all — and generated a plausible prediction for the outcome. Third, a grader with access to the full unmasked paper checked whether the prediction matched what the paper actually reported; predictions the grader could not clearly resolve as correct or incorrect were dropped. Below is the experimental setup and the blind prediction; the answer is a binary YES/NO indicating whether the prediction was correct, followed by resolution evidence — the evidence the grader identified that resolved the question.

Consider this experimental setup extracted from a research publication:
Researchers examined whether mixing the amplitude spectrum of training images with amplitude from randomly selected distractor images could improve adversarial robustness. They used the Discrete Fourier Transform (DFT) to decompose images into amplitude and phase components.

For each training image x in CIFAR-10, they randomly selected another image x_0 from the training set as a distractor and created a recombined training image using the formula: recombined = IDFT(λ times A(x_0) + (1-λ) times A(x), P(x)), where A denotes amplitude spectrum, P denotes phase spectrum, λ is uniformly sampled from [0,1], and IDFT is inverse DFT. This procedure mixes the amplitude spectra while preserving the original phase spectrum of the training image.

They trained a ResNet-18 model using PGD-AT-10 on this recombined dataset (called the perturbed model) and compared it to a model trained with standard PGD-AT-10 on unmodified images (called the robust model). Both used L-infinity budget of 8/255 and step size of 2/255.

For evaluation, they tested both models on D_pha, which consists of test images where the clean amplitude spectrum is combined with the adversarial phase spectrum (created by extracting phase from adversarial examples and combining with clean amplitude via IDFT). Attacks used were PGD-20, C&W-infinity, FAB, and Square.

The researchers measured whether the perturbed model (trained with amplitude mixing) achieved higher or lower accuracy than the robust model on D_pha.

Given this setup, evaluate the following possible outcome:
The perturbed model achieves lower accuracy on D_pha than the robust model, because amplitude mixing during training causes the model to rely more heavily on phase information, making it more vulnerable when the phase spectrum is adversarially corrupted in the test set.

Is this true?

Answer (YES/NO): NO